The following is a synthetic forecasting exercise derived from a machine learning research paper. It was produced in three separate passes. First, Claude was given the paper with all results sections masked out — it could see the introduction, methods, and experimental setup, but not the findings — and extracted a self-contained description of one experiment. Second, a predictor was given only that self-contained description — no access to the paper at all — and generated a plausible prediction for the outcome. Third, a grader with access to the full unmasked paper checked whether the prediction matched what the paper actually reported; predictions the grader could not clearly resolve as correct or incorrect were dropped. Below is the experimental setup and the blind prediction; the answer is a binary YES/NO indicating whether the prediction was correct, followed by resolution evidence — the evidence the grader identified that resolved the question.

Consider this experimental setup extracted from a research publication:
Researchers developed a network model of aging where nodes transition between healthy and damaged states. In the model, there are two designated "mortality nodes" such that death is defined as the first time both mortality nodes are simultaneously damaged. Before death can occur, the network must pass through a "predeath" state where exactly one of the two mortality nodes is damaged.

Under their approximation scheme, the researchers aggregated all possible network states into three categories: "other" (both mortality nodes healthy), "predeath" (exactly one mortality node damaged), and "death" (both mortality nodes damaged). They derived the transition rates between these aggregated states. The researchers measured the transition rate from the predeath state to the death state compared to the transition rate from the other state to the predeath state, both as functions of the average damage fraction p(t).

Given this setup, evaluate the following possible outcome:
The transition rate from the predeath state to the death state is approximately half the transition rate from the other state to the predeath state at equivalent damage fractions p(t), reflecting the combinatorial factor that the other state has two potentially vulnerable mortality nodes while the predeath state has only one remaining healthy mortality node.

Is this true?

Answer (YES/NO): YES